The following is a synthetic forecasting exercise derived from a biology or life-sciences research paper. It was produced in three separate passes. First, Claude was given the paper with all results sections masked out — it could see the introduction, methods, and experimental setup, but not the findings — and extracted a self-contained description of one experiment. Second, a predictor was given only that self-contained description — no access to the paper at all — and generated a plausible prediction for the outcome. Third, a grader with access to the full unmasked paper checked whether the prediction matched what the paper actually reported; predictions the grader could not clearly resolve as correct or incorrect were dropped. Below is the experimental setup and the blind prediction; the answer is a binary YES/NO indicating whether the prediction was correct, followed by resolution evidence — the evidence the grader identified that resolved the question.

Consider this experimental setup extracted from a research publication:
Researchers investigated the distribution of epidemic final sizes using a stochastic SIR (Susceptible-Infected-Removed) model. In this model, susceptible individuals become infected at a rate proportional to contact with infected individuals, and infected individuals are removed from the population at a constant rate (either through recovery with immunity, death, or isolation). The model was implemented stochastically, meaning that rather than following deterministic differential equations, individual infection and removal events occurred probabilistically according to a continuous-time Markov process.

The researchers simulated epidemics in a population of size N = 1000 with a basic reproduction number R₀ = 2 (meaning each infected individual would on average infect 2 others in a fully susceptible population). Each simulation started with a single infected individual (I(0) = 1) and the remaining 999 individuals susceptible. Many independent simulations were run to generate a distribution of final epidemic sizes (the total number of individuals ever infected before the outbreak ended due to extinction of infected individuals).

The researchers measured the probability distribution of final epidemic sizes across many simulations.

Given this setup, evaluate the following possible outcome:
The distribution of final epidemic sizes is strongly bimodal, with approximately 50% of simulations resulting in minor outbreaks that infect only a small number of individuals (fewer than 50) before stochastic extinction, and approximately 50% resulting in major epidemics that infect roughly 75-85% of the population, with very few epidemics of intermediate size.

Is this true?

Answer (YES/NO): YES